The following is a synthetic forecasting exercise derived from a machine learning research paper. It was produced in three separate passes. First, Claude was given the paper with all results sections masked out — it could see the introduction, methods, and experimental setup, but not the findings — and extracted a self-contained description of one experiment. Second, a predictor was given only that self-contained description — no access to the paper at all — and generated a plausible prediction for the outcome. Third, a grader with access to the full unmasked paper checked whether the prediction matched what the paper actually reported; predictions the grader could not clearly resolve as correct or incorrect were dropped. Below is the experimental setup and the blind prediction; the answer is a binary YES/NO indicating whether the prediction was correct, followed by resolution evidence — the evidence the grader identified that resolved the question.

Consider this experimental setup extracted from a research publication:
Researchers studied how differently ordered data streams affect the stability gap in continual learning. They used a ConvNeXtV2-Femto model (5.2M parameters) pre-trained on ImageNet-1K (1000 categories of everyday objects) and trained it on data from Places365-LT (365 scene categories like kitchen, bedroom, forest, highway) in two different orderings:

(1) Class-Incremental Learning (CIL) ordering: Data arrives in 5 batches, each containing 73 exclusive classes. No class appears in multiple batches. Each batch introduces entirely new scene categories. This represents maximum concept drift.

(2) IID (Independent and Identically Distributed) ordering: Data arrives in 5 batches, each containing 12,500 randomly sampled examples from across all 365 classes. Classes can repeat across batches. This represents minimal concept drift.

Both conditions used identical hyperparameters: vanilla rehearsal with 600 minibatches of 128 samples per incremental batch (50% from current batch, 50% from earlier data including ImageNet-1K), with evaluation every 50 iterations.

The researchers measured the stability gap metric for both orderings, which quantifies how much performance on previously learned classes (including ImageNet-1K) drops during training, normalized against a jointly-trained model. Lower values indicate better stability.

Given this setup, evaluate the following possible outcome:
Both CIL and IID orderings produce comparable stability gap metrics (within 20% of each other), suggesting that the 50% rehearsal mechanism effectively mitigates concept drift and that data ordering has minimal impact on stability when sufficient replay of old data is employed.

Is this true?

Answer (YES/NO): NO